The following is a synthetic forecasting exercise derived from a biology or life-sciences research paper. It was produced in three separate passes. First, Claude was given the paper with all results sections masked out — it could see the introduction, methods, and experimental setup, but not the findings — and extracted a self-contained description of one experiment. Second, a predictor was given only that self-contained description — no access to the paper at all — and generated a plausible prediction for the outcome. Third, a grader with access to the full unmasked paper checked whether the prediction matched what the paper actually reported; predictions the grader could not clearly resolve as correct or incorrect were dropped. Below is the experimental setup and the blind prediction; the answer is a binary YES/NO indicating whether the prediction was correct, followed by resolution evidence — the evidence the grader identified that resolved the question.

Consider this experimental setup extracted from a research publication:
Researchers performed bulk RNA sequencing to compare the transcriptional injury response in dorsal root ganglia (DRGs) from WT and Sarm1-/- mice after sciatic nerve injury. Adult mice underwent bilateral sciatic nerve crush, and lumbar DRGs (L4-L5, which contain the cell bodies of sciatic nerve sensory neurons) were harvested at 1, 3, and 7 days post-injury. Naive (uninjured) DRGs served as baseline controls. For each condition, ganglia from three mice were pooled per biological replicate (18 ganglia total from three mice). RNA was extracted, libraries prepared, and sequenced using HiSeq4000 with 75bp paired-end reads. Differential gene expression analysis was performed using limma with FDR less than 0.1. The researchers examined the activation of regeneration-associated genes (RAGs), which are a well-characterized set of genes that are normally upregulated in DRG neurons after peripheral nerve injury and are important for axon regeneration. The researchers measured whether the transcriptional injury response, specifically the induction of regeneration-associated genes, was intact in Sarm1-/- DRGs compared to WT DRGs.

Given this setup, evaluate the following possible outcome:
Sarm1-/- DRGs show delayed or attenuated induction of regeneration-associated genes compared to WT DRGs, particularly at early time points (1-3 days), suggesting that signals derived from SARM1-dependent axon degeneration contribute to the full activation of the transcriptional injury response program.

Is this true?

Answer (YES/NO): NO